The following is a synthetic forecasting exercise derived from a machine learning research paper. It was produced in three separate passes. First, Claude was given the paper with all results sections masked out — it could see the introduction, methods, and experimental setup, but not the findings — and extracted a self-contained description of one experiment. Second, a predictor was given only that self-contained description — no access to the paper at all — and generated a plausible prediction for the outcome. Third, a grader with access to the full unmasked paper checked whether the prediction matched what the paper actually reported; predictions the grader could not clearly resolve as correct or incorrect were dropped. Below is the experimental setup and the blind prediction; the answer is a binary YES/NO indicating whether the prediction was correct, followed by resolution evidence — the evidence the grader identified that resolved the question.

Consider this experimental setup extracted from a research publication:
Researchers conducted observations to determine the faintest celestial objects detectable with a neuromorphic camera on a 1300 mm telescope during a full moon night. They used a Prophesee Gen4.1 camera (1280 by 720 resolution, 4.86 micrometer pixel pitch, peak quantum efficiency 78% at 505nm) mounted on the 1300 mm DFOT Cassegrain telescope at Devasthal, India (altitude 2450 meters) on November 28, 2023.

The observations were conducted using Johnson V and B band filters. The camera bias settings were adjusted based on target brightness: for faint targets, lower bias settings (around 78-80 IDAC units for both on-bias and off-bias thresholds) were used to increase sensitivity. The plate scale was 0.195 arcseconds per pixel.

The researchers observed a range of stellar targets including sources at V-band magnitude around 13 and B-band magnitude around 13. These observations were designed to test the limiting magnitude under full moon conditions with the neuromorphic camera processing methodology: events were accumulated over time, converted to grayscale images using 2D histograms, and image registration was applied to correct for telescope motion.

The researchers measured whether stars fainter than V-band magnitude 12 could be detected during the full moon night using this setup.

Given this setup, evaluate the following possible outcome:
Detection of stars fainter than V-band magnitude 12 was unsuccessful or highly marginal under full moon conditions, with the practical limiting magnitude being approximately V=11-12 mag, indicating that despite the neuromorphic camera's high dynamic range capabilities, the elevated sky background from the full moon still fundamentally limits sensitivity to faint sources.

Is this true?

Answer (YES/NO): NO